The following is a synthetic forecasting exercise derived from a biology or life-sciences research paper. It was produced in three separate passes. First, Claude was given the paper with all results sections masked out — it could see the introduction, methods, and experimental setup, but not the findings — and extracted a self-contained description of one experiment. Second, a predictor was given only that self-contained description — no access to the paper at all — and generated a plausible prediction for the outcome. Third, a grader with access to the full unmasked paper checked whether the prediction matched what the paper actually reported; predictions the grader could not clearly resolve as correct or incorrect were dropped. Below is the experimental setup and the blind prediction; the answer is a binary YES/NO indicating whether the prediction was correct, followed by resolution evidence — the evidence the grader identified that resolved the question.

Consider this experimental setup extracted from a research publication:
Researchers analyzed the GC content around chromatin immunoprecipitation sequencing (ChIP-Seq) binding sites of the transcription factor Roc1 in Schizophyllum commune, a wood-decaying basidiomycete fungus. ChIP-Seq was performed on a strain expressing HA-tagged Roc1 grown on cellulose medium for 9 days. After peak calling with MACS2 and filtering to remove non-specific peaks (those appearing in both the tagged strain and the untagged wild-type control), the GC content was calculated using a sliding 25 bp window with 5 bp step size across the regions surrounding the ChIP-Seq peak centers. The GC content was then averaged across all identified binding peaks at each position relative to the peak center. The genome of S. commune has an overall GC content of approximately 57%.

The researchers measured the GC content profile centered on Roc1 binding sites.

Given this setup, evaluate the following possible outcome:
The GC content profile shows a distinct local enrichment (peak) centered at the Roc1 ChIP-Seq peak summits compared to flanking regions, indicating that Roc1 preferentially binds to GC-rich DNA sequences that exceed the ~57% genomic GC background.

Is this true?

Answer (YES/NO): YES